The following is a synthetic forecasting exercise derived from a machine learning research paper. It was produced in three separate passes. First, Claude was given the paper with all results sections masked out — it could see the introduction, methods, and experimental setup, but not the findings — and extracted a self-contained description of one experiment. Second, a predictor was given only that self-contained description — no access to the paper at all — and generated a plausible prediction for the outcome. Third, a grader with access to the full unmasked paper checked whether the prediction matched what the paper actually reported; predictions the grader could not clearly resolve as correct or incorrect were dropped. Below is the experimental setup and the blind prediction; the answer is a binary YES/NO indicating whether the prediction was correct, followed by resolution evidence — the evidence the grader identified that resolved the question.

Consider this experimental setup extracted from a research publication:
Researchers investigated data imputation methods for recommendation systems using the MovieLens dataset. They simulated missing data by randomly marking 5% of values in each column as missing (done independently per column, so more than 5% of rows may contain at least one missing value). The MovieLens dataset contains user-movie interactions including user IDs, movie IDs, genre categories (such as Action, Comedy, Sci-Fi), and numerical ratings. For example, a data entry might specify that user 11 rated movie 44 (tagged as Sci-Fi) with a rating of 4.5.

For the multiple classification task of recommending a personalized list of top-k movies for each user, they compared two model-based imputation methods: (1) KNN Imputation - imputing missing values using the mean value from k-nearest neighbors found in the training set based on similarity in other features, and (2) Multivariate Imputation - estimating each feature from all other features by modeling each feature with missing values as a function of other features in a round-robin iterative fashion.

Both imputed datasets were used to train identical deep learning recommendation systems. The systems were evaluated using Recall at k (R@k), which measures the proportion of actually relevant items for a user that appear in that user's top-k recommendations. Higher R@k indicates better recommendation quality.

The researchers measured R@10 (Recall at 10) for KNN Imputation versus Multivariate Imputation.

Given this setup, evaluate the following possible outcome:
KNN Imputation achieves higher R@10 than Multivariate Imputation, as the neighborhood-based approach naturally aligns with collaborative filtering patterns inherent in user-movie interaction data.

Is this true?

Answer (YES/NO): NO